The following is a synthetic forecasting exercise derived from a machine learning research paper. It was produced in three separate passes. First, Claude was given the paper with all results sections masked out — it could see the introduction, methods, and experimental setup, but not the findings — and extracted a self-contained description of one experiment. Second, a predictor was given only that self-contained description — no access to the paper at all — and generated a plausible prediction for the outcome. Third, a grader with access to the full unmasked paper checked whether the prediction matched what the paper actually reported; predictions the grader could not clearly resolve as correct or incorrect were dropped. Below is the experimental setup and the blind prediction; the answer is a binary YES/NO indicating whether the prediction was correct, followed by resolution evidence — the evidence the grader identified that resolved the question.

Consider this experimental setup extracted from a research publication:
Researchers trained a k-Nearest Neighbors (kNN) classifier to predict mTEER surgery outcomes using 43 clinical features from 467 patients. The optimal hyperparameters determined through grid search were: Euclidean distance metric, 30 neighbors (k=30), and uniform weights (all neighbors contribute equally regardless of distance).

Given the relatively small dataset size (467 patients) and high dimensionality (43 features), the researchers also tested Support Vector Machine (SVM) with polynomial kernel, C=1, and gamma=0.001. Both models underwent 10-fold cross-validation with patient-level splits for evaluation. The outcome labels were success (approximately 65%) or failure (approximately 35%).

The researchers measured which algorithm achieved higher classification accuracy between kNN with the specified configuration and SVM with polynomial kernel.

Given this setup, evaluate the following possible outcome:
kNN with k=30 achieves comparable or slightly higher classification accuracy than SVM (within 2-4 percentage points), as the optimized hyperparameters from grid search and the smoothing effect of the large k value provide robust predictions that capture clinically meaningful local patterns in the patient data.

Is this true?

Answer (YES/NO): NO